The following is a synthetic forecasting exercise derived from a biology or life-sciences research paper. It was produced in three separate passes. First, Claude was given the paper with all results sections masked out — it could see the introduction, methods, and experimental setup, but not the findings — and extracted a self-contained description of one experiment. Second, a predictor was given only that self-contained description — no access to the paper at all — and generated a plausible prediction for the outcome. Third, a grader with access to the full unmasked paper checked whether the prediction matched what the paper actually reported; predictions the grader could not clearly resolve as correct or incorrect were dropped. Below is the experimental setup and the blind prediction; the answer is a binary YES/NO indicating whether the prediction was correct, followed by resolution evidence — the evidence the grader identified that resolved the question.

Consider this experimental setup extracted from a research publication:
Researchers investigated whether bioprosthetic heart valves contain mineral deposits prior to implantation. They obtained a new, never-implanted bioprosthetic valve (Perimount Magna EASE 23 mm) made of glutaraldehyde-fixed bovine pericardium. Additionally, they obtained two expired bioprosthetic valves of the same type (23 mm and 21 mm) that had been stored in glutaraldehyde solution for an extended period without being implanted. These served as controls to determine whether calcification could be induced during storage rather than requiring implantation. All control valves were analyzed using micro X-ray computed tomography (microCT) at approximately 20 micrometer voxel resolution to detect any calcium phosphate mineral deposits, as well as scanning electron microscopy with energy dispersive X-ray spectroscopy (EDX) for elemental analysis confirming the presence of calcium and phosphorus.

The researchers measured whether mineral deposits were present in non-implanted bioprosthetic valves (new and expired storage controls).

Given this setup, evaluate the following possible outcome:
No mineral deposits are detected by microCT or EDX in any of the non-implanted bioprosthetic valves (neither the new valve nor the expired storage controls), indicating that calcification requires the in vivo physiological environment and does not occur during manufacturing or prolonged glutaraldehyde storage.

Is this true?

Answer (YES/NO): YES